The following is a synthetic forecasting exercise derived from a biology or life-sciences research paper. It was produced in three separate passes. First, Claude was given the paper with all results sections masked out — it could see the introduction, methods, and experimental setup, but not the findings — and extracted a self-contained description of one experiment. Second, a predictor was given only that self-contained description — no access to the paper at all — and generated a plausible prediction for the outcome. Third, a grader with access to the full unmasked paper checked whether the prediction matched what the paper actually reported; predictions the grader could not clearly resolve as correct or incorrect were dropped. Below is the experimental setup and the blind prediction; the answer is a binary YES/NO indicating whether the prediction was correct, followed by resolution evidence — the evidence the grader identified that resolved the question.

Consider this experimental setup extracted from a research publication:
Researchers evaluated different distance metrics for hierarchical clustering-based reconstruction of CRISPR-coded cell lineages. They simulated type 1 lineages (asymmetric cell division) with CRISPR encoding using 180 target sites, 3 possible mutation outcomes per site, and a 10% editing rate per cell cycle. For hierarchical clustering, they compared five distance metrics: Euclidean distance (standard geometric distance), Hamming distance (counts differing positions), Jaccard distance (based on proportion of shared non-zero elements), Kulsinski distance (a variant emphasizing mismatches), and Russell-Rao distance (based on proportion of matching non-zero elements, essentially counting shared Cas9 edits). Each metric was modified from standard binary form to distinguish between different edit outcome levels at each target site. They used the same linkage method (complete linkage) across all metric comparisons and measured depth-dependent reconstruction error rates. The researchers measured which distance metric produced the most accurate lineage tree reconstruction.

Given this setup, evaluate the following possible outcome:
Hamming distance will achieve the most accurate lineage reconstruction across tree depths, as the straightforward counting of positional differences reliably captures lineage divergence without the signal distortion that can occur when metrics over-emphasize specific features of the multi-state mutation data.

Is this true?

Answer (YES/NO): NO